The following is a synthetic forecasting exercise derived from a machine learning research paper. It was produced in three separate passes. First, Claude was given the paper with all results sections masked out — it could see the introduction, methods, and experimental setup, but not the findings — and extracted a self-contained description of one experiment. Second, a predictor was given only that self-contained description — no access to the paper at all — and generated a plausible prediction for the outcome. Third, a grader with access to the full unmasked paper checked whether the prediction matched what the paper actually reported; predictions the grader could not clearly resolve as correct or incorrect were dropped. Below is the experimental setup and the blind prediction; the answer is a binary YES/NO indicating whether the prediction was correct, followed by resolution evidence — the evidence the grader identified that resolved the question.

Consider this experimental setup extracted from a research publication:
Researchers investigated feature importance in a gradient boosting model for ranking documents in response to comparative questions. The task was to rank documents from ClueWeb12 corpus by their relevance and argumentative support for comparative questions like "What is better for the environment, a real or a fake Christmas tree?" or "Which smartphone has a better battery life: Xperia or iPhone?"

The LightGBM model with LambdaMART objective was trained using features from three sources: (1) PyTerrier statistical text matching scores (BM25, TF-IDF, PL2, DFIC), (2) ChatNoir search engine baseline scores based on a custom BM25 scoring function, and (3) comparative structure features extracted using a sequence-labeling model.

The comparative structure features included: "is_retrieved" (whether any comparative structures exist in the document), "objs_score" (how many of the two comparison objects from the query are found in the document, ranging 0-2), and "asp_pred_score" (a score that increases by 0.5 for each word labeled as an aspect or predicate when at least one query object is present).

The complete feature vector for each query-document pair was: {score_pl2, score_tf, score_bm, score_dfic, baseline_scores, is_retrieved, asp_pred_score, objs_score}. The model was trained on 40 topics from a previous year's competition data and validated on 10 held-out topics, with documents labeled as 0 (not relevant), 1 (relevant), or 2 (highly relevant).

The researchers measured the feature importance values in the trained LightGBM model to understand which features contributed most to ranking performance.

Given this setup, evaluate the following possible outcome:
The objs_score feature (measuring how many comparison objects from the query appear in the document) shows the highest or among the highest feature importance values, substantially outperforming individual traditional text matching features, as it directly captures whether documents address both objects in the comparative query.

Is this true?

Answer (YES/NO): NO